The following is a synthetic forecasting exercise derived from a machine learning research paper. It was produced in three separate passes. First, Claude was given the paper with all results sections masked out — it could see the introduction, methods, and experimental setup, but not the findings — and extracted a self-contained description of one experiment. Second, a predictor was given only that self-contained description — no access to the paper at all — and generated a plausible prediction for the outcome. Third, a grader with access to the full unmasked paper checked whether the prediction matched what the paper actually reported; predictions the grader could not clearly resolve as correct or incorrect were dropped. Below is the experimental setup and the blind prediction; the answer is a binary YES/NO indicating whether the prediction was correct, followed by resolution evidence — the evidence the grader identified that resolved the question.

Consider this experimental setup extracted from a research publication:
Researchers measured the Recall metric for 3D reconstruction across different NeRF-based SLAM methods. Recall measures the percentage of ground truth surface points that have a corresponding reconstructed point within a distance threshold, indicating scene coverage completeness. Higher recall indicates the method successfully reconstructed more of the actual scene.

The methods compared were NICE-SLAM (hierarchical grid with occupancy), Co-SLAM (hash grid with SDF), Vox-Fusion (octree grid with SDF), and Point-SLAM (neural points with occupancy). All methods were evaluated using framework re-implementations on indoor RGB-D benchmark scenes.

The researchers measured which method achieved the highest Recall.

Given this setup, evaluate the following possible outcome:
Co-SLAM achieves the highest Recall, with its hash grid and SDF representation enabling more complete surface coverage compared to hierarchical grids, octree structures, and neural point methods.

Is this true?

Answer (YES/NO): NO